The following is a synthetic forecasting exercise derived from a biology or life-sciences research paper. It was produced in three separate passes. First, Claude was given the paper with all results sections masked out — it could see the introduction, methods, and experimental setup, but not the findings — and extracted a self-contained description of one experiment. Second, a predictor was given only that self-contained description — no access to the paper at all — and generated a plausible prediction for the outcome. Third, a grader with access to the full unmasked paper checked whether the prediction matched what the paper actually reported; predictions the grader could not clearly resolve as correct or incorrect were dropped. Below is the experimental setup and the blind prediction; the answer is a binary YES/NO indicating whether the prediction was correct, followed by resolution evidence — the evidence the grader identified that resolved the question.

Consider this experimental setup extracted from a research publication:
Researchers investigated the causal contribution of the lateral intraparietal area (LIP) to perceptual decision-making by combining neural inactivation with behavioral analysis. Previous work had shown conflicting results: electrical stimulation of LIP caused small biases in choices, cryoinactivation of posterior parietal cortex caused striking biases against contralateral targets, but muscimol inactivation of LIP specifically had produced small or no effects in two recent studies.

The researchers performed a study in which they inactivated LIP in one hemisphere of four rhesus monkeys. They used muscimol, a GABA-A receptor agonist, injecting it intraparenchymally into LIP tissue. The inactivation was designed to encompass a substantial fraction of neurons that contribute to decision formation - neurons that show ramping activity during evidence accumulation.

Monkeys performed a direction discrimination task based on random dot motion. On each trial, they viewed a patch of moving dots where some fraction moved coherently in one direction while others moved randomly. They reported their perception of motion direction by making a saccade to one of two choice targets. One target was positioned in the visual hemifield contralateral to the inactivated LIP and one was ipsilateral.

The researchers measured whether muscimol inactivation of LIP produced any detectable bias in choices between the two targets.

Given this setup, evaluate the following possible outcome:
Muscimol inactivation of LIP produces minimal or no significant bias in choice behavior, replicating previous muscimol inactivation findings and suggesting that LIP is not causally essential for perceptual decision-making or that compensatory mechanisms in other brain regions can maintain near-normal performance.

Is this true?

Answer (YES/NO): NO